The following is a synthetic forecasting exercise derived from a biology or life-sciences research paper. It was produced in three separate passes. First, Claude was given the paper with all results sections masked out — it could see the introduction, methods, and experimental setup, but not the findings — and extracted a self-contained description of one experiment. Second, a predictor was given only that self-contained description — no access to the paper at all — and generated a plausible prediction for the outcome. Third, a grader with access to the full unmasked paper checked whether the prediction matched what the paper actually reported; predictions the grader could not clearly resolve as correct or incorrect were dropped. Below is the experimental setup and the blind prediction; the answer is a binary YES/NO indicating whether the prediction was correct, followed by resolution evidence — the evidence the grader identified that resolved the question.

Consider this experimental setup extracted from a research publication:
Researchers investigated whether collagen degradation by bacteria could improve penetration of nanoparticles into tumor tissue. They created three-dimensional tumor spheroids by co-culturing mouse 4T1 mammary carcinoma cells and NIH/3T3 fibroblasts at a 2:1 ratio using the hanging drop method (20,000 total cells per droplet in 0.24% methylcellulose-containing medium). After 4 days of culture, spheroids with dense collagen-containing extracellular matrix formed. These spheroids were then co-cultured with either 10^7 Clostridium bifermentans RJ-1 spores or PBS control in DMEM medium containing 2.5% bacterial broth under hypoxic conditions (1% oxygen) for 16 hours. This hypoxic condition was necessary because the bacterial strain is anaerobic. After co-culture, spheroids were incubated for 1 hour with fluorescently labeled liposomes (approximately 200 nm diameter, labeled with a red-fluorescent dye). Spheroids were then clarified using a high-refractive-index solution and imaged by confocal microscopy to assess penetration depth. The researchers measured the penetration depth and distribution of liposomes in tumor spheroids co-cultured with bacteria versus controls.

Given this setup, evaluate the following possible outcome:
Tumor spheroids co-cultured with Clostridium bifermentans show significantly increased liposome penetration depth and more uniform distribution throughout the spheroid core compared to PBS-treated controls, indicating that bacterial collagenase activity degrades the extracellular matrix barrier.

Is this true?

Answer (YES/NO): YES